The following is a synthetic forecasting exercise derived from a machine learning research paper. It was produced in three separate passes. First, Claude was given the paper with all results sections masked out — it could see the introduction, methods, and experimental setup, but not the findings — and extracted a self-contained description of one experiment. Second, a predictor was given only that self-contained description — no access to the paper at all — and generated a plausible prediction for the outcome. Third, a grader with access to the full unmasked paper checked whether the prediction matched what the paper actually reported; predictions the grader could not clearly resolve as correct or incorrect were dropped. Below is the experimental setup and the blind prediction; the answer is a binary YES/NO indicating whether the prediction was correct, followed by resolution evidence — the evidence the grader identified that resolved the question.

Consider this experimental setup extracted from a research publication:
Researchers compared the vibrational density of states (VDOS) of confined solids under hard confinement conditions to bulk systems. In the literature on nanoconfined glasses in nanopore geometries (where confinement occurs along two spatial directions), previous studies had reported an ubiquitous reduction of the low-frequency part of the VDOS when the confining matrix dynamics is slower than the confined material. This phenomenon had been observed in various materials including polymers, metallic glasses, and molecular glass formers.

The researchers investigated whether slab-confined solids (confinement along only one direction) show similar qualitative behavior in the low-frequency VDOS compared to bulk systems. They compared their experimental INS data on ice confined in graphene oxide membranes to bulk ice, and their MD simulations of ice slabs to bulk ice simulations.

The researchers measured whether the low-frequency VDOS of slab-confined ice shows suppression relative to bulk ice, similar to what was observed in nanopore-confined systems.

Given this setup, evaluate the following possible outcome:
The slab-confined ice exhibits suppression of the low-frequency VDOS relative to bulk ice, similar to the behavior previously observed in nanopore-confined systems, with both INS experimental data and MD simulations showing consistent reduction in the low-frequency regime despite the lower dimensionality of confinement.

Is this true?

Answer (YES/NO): NO